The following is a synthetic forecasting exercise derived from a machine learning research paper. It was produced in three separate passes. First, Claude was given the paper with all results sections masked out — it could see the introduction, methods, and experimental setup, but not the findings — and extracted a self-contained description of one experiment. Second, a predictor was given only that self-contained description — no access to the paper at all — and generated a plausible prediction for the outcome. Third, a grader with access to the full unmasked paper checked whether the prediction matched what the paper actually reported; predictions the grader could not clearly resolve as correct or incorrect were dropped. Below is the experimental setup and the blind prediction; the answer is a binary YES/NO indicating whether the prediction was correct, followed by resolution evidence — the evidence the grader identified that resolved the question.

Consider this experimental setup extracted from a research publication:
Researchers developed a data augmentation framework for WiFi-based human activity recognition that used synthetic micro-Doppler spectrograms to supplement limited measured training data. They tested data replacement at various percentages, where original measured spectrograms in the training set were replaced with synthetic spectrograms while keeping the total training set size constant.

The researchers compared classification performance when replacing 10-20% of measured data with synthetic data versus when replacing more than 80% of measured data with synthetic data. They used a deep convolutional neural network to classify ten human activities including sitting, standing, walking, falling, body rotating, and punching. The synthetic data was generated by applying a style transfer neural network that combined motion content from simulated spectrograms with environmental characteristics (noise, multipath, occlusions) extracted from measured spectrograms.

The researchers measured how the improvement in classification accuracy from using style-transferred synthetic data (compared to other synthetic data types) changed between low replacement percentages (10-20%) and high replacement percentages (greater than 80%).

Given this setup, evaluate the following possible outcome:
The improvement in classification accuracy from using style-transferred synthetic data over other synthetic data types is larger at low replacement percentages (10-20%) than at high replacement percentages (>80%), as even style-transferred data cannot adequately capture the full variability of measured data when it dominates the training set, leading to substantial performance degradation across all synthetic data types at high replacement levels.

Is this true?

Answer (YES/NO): NO